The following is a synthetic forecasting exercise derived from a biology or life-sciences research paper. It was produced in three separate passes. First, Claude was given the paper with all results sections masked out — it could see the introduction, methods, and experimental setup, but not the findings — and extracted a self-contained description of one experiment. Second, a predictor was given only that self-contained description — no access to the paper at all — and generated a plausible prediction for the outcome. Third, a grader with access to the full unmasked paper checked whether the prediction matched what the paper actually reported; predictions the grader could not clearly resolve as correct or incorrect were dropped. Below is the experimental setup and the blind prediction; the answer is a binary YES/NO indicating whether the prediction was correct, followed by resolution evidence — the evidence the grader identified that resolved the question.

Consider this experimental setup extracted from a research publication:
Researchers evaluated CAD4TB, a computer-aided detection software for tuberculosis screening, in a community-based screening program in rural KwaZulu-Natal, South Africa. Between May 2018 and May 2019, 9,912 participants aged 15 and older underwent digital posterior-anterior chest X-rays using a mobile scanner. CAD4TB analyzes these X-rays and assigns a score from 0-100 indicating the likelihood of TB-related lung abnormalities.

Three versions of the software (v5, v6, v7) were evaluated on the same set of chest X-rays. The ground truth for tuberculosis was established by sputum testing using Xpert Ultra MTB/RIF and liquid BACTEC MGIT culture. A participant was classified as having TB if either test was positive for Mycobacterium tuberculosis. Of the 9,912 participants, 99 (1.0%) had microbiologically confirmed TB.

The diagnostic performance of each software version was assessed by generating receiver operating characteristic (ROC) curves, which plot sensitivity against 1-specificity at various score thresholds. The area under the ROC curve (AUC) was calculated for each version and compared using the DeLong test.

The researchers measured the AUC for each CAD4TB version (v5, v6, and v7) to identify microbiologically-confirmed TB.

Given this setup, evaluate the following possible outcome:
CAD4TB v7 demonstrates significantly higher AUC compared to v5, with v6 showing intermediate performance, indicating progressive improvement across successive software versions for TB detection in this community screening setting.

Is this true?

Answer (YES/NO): NO